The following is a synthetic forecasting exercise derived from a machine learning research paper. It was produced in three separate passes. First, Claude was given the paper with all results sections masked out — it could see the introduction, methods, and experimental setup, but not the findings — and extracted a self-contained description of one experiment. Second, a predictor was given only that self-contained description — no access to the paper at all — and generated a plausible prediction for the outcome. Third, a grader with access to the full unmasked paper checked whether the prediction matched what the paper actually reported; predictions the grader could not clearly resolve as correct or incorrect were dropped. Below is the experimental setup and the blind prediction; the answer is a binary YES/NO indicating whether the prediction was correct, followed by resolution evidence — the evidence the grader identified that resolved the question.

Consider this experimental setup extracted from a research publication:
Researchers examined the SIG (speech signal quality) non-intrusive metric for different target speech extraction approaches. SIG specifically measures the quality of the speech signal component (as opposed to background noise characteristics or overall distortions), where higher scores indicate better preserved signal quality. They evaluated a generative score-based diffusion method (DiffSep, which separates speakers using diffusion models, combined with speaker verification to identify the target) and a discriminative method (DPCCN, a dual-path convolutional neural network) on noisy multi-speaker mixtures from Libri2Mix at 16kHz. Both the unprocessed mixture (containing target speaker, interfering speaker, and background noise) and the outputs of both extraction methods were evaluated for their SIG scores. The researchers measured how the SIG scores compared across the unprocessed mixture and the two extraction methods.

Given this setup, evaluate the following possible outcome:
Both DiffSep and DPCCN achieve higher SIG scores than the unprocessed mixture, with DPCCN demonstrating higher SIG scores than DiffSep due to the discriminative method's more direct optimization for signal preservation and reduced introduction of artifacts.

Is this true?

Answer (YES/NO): NO